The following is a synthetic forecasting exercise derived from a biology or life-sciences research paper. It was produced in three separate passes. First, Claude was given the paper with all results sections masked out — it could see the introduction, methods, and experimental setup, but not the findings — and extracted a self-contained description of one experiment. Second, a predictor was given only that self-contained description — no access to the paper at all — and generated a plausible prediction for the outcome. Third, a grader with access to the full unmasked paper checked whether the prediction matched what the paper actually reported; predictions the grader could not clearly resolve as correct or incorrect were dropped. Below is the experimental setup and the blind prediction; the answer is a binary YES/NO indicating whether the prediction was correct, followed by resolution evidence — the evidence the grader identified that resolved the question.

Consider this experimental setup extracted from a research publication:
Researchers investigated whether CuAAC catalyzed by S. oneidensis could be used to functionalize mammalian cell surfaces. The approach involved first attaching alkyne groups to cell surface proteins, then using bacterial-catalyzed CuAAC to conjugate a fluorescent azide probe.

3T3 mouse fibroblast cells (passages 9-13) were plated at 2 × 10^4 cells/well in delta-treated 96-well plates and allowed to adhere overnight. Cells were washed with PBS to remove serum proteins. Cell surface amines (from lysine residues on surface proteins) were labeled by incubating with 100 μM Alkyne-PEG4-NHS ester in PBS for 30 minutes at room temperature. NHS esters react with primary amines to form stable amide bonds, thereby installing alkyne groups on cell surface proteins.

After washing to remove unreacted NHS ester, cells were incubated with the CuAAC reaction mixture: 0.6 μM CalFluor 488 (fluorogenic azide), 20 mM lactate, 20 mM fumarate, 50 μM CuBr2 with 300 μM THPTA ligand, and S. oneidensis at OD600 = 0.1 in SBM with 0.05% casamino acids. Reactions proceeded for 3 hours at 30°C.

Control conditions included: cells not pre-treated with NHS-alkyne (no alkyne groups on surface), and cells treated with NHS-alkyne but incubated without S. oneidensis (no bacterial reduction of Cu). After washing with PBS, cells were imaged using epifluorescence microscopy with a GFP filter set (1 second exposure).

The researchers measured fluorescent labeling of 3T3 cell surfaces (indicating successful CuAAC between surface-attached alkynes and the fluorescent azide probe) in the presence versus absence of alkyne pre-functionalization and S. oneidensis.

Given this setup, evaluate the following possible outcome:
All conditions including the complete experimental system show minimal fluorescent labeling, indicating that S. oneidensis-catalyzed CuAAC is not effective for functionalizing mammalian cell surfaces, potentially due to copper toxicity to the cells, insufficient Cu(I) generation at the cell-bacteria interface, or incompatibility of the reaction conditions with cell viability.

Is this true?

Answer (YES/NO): NO